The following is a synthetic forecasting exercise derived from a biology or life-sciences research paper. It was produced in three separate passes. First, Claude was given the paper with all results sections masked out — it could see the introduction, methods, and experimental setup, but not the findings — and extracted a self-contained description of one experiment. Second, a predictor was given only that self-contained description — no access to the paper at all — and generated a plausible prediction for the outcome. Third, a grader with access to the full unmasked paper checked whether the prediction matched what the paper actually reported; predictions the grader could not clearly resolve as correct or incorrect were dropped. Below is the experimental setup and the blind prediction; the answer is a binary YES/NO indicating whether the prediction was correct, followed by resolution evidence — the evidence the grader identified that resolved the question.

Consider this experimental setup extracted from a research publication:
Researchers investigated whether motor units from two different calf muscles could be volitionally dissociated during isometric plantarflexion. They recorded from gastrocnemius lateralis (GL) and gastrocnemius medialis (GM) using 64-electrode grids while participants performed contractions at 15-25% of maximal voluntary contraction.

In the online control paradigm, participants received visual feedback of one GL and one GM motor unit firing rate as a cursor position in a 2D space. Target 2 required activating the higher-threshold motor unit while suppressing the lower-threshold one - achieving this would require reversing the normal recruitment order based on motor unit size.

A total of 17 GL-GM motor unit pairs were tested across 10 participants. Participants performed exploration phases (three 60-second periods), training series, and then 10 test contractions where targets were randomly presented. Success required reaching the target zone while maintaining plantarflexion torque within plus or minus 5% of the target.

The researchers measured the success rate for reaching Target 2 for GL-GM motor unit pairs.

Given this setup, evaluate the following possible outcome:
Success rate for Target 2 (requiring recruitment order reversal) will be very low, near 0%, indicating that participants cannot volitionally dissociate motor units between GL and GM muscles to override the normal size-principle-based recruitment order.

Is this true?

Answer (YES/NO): NO